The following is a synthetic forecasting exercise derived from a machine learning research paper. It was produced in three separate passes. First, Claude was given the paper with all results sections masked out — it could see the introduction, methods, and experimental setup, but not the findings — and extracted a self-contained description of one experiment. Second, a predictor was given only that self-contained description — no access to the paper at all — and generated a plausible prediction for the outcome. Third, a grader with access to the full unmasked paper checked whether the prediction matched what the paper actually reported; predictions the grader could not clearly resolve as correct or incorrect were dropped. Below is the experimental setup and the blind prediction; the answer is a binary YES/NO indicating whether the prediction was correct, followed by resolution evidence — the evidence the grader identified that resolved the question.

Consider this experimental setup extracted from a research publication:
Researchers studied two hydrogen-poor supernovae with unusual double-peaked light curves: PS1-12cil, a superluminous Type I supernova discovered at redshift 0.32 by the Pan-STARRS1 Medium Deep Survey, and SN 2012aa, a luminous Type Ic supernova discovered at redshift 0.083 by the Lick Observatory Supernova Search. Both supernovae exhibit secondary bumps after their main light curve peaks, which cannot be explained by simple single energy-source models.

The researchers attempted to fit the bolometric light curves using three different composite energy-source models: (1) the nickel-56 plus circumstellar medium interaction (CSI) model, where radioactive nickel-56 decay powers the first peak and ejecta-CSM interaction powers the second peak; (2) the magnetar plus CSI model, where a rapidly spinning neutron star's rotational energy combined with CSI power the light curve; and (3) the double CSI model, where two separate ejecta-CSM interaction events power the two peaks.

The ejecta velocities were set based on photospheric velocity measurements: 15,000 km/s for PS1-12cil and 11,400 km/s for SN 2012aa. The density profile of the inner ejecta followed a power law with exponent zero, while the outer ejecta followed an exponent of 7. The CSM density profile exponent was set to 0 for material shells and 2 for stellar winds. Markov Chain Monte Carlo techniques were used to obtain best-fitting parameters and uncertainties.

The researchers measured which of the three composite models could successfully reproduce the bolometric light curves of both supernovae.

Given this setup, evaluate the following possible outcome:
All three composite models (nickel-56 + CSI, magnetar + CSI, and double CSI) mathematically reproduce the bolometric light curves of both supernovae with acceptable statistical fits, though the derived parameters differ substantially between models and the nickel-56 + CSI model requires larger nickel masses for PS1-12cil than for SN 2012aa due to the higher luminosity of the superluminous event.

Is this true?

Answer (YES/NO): NO